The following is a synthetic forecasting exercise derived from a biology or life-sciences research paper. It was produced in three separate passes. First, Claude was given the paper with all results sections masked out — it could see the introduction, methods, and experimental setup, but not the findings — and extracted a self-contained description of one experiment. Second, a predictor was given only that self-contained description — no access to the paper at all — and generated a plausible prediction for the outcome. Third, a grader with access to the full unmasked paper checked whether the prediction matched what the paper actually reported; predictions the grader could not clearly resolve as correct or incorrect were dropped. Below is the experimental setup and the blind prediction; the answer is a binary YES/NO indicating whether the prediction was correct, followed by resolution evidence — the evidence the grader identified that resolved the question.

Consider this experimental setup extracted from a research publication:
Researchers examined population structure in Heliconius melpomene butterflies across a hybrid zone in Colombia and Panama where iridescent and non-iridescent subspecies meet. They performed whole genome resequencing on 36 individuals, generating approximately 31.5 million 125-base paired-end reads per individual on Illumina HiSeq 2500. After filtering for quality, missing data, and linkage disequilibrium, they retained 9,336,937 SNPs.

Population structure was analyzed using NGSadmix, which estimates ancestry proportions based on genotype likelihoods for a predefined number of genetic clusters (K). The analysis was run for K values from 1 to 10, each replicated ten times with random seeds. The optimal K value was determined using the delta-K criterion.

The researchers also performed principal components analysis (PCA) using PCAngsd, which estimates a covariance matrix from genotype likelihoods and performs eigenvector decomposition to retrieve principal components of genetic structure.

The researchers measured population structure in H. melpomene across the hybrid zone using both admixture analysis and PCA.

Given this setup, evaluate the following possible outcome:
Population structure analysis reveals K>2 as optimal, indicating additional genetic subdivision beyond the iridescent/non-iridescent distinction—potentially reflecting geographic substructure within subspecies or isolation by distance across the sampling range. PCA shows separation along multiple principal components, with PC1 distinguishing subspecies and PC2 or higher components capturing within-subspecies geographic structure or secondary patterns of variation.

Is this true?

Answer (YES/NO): NO